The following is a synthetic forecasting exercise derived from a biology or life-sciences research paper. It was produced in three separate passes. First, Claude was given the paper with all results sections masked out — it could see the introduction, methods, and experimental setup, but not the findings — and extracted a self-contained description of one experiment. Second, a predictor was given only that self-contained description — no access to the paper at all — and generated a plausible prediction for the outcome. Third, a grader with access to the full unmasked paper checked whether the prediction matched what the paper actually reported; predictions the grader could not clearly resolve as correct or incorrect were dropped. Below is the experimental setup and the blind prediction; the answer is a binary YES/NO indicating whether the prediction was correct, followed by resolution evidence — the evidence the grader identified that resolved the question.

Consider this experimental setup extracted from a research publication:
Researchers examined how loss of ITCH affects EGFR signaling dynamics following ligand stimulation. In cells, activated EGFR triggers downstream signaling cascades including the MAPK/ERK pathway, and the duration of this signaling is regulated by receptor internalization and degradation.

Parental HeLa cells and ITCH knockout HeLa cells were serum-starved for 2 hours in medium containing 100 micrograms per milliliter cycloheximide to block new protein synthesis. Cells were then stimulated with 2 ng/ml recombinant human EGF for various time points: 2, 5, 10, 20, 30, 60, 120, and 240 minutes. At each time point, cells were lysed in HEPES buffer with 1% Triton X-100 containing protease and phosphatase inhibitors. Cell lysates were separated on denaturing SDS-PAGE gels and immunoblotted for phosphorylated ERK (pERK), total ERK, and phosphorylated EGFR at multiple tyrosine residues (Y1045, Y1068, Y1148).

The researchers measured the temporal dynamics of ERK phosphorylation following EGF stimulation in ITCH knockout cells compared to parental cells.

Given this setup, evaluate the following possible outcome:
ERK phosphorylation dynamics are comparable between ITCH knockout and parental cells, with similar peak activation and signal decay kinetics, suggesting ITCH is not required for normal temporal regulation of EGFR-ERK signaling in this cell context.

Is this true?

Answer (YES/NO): NO